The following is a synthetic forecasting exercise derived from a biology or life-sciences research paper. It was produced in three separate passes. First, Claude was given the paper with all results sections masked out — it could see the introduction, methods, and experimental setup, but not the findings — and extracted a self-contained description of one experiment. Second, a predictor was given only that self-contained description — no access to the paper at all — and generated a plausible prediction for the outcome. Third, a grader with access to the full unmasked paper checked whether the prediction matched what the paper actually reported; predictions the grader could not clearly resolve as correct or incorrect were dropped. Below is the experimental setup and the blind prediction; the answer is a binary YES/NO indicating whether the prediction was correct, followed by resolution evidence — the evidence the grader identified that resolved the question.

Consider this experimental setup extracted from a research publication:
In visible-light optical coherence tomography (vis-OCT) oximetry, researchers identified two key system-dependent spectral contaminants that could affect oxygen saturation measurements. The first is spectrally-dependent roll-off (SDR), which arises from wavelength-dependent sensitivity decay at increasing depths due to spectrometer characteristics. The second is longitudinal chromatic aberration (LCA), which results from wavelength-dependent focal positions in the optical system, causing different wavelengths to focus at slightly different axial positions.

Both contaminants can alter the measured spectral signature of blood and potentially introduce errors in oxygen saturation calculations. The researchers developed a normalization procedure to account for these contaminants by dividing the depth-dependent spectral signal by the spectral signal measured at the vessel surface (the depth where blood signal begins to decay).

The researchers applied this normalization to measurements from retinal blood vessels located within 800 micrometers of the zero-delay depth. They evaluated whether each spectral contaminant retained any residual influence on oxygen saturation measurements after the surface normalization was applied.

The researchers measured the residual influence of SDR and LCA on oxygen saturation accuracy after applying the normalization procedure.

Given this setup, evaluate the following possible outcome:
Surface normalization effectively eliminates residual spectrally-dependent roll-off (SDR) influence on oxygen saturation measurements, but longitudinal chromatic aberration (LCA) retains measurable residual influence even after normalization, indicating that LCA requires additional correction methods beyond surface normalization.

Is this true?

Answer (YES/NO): YES